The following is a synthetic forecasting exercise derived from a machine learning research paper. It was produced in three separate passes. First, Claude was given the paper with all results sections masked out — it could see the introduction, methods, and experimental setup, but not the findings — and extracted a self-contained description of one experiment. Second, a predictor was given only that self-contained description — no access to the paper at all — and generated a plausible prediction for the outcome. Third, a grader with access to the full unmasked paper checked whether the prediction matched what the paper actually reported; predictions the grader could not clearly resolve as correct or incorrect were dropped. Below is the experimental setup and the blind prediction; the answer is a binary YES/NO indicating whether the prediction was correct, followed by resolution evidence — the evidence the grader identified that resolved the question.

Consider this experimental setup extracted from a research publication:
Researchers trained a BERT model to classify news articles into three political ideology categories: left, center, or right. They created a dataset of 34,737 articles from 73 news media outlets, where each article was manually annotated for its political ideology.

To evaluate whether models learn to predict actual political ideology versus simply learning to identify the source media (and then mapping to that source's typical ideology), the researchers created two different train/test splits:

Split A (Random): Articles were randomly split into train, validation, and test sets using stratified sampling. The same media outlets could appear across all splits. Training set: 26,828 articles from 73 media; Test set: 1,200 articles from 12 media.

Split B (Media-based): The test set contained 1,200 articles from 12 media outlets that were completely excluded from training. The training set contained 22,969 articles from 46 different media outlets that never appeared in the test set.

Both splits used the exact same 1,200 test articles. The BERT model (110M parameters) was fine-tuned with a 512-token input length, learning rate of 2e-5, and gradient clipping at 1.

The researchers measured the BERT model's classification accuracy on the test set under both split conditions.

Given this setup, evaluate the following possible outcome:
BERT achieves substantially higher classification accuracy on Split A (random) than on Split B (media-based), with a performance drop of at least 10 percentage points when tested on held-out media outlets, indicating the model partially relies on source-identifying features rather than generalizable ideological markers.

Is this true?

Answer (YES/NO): YES